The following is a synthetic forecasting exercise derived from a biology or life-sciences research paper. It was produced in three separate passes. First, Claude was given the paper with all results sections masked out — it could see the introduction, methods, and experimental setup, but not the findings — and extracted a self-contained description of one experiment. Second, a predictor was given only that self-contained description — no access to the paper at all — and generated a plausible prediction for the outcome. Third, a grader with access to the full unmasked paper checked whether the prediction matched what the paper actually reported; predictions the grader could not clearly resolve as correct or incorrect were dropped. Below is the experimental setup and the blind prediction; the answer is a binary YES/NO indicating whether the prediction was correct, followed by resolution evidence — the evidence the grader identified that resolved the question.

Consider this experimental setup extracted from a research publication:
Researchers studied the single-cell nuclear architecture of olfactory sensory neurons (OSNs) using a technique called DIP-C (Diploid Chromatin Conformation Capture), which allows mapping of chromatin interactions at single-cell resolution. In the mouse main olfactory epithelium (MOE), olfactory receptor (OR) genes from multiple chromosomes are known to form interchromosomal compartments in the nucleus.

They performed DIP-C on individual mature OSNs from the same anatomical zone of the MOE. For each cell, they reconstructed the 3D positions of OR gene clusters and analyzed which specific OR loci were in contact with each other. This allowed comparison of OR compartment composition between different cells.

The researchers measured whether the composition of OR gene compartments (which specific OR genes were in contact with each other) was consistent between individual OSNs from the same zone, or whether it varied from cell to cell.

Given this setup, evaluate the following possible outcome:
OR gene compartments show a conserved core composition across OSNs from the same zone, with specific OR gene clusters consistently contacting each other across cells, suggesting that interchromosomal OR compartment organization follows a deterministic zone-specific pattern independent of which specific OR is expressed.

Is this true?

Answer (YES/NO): NO